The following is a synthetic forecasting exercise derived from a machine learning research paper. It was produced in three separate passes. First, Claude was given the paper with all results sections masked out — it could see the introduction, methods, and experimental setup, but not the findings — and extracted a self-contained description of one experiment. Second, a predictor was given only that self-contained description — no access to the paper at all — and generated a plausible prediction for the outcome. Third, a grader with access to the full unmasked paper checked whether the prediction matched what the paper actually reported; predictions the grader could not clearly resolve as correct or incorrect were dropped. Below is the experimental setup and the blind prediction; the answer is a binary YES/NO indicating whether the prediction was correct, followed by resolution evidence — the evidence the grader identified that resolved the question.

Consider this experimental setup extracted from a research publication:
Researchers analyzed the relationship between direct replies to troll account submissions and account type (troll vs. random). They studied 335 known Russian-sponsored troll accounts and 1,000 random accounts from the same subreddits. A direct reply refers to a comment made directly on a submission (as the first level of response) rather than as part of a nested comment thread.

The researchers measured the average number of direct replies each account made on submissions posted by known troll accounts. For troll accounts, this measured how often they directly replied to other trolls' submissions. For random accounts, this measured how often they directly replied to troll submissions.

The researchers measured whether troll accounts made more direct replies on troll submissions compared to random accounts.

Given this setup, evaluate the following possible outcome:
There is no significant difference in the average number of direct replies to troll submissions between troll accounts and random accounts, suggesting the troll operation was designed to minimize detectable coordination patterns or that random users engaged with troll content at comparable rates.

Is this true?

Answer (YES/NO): NO